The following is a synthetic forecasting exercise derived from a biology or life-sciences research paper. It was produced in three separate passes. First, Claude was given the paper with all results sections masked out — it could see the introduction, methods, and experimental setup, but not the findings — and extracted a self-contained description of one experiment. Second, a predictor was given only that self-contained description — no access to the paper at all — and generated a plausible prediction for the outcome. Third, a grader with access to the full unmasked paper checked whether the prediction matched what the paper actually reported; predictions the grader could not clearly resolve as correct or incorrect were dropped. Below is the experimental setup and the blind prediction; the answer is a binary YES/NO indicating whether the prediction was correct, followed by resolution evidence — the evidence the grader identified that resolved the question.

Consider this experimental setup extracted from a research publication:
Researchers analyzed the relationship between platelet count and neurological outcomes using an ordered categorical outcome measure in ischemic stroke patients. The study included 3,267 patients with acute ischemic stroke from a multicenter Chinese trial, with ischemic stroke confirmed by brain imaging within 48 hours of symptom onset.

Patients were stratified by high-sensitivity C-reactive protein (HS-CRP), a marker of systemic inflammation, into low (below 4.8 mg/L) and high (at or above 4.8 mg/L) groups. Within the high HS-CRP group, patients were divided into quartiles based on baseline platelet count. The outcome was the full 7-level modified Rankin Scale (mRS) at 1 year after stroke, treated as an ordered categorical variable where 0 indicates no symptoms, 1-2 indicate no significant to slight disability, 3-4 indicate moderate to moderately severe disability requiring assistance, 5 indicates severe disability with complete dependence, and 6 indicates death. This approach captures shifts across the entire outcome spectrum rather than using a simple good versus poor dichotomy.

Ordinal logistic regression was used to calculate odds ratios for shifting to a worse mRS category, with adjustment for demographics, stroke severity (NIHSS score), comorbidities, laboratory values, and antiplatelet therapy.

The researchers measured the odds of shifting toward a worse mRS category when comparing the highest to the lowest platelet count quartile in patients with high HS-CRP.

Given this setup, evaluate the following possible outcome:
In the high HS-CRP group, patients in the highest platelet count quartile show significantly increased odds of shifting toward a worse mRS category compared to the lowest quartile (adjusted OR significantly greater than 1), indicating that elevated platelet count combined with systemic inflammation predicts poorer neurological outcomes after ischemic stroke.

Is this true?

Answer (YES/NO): YES